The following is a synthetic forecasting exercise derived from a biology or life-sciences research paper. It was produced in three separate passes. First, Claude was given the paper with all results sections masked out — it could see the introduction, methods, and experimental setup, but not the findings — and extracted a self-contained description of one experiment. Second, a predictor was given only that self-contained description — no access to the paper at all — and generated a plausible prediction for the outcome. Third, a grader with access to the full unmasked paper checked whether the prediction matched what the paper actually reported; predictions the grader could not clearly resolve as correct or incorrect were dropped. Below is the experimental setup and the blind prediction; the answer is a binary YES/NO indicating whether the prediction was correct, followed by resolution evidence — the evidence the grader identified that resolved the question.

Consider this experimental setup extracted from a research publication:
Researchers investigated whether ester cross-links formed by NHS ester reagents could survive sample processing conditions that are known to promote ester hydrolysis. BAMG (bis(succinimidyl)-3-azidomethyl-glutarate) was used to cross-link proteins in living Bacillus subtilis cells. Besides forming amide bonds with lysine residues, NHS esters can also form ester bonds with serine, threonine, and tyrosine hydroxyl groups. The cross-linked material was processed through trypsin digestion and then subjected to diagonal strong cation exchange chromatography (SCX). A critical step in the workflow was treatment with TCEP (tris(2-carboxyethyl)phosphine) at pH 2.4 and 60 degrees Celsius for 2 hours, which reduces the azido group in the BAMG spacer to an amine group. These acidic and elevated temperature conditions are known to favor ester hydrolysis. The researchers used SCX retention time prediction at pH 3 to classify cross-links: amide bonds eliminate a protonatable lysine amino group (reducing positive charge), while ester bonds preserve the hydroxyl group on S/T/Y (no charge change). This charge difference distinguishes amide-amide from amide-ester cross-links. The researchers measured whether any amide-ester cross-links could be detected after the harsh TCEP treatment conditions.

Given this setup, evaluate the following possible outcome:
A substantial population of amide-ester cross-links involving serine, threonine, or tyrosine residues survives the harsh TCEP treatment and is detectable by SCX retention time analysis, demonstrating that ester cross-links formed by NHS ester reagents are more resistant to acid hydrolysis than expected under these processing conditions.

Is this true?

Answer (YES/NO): NO